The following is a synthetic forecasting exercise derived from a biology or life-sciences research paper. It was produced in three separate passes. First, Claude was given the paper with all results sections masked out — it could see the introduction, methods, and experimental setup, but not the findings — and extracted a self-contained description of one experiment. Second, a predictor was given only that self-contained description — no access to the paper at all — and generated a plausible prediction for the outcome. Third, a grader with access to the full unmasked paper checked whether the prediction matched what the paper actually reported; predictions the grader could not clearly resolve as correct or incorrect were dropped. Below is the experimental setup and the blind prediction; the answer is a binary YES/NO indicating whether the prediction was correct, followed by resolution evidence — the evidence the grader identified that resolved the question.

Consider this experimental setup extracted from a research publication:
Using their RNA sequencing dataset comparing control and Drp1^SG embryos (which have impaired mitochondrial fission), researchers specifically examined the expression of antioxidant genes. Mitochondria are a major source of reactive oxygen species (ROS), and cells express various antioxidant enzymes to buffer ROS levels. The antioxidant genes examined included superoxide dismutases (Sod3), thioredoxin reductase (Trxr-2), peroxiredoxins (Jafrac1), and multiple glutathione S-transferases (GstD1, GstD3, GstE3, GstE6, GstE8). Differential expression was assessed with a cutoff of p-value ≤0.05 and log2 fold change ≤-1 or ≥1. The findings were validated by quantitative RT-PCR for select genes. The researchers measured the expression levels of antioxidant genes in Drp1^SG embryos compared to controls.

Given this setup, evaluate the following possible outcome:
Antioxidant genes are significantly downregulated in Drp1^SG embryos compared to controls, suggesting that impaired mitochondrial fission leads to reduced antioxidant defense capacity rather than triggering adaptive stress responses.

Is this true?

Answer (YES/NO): NO